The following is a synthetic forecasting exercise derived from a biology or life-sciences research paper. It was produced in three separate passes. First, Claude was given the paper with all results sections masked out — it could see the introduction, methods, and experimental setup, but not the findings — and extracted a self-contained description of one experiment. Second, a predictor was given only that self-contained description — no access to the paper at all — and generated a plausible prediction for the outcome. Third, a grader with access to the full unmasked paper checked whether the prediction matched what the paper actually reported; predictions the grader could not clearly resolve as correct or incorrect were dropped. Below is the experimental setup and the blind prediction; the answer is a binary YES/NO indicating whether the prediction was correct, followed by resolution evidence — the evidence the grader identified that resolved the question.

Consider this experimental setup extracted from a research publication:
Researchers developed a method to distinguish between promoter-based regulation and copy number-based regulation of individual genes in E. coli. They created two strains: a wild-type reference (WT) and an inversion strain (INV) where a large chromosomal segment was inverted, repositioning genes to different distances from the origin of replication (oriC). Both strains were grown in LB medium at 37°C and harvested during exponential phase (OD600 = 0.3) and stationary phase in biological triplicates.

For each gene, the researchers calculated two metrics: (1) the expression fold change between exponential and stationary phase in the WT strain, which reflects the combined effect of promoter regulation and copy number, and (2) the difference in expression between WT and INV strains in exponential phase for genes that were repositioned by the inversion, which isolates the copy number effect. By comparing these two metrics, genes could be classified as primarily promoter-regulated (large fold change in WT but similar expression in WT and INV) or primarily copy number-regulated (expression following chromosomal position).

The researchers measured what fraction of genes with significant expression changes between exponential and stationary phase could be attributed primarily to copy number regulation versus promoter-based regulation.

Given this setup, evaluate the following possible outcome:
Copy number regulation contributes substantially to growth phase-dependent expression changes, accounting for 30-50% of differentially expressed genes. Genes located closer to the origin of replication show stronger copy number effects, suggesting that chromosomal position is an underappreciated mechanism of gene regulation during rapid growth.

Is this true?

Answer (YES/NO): YES